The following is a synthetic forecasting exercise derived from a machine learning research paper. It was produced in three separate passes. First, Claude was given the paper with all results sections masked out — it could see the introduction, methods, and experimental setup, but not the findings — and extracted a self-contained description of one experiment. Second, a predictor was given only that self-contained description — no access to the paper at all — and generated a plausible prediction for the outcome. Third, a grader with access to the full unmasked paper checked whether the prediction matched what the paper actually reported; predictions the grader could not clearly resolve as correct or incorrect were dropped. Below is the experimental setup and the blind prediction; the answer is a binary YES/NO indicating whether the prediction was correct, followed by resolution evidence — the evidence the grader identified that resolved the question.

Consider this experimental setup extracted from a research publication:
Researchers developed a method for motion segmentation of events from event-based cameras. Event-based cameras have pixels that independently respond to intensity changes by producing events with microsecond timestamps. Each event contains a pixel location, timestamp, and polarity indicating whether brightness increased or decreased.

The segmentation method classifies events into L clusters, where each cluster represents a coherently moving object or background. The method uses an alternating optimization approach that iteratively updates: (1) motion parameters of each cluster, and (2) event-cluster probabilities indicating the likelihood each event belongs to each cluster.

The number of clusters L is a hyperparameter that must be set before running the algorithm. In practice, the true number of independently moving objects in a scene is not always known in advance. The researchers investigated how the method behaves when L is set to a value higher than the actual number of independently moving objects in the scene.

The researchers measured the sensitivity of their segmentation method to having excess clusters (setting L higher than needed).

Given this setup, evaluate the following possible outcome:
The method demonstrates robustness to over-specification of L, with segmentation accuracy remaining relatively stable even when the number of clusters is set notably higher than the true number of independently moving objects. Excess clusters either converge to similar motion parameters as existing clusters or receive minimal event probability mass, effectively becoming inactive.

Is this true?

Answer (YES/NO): YES